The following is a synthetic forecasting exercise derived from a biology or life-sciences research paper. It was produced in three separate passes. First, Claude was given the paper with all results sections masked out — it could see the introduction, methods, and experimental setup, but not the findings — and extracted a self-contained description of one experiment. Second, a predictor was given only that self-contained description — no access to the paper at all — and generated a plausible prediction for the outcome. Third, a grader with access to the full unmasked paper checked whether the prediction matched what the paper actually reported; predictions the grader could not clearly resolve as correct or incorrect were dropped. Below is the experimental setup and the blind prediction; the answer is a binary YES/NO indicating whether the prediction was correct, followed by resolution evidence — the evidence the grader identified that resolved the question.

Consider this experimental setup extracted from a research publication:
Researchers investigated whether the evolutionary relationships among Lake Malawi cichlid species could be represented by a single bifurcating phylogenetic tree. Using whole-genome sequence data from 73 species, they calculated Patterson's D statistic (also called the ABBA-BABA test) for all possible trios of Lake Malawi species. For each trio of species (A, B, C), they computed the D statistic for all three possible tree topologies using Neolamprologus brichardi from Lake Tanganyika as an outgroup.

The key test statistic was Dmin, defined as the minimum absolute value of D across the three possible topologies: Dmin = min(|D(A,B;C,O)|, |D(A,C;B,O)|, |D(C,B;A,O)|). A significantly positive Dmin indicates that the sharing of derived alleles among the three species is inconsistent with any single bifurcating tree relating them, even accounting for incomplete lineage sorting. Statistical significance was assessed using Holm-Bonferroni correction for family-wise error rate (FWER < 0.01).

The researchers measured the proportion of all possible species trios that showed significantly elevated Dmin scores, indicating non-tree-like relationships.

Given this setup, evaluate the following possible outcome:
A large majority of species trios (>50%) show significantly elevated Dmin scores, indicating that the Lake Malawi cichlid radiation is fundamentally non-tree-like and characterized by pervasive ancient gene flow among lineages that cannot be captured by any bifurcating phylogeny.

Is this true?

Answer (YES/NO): YES